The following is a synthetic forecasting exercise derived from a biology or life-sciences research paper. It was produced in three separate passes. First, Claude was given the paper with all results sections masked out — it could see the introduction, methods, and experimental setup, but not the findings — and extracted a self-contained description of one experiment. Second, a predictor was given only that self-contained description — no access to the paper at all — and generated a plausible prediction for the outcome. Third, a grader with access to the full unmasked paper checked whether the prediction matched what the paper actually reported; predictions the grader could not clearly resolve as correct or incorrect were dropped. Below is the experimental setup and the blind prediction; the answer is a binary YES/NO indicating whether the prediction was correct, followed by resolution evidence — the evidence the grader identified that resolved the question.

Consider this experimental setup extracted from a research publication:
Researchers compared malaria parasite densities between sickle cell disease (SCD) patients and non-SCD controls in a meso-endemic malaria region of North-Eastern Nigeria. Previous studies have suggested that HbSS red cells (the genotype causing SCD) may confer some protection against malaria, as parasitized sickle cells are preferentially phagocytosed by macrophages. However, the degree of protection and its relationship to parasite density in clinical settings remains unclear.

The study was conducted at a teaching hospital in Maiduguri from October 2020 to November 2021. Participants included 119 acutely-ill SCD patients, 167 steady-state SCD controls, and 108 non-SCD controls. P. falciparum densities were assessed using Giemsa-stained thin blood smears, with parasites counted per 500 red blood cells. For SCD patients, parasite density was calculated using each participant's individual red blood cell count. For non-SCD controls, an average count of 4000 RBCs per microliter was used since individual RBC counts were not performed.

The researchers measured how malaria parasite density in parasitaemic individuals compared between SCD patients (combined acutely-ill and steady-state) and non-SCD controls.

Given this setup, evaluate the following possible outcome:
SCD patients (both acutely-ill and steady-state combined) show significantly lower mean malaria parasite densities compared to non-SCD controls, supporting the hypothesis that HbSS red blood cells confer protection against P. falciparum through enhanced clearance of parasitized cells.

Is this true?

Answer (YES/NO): YES